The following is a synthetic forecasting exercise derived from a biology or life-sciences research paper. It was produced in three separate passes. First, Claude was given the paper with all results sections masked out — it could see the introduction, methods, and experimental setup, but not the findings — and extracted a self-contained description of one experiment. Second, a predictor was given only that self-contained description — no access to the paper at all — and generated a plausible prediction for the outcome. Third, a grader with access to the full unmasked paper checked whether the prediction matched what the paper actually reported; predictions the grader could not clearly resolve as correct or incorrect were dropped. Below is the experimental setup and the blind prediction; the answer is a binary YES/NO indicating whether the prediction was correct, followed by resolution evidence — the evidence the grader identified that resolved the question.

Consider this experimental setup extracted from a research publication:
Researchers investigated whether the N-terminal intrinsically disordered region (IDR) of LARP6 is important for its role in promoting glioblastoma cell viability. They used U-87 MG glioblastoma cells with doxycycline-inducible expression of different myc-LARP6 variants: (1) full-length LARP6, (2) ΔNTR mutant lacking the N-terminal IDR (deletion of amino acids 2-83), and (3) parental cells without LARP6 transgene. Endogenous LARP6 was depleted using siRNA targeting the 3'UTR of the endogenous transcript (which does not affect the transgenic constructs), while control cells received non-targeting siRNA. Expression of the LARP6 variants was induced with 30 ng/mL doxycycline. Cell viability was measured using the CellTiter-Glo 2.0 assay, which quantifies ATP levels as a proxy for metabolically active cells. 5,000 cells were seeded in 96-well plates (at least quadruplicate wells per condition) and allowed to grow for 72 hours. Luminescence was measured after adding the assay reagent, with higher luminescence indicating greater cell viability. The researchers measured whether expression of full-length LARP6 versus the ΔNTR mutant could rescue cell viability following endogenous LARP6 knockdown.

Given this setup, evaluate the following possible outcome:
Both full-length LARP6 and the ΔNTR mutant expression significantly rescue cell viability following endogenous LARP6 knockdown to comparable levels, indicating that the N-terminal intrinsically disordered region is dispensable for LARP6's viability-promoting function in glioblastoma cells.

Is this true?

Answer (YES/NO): NO